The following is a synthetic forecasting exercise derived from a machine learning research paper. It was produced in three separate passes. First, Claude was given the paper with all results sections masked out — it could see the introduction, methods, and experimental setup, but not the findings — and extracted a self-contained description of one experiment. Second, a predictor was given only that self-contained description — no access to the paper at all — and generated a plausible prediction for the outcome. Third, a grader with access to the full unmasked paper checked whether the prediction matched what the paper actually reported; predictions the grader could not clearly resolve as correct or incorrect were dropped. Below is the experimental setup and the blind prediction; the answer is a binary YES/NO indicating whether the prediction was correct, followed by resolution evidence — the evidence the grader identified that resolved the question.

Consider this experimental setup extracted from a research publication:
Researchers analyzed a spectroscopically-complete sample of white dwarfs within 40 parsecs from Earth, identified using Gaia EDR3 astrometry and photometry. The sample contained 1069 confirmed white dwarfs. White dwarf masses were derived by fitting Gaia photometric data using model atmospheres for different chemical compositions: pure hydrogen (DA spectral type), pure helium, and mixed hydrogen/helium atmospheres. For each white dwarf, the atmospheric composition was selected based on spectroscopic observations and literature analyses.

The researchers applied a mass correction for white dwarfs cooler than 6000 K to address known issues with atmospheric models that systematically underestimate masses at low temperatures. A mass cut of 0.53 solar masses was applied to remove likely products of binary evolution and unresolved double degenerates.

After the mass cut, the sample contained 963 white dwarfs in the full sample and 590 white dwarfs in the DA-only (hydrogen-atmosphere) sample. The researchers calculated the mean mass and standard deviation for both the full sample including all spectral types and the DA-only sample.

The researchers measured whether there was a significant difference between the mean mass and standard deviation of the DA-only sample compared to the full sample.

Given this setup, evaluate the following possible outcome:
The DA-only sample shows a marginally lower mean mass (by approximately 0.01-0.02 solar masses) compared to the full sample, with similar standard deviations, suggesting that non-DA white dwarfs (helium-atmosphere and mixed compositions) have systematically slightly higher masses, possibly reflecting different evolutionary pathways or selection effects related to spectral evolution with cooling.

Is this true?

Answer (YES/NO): NO